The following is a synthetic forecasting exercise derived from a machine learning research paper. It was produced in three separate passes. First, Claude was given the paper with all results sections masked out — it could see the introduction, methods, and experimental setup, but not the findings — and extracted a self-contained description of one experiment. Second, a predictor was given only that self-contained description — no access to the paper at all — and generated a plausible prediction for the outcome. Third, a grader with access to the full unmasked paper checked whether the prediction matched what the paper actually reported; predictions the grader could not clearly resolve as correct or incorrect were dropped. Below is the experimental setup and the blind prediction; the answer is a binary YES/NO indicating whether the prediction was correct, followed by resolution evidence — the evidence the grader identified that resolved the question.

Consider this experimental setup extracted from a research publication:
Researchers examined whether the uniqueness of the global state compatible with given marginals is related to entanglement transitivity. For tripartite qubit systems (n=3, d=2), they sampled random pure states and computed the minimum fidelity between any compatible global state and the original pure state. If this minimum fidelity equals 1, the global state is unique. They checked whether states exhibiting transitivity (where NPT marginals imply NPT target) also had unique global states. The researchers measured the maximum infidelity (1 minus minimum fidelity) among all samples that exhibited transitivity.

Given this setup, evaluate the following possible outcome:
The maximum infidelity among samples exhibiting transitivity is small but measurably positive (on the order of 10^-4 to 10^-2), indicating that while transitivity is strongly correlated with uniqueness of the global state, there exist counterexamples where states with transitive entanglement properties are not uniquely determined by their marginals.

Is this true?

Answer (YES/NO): NO